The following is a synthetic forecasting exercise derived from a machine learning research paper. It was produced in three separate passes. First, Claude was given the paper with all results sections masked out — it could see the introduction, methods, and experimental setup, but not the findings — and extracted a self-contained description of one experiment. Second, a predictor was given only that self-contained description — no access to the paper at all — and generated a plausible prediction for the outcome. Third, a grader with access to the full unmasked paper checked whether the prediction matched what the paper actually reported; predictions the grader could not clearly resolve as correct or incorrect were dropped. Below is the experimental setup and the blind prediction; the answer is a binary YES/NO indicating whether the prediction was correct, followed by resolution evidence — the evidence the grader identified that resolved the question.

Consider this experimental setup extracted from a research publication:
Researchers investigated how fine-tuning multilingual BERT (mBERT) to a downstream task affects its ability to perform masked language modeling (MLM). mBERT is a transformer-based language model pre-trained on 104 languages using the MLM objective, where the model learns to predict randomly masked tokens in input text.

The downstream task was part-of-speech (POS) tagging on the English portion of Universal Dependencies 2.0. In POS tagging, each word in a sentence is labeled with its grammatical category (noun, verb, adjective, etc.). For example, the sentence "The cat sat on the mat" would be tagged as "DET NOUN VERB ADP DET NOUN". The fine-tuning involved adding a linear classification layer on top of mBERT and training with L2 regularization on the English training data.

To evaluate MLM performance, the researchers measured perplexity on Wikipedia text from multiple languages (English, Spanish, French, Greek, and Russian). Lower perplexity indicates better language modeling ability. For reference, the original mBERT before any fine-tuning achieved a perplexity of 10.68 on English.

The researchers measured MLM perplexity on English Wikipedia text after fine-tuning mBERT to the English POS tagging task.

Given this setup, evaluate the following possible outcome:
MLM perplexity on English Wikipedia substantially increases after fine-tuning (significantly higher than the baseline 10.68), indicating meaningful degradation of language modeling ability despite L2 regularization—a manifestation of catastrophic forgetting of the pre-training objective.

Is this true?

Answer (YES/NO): YES